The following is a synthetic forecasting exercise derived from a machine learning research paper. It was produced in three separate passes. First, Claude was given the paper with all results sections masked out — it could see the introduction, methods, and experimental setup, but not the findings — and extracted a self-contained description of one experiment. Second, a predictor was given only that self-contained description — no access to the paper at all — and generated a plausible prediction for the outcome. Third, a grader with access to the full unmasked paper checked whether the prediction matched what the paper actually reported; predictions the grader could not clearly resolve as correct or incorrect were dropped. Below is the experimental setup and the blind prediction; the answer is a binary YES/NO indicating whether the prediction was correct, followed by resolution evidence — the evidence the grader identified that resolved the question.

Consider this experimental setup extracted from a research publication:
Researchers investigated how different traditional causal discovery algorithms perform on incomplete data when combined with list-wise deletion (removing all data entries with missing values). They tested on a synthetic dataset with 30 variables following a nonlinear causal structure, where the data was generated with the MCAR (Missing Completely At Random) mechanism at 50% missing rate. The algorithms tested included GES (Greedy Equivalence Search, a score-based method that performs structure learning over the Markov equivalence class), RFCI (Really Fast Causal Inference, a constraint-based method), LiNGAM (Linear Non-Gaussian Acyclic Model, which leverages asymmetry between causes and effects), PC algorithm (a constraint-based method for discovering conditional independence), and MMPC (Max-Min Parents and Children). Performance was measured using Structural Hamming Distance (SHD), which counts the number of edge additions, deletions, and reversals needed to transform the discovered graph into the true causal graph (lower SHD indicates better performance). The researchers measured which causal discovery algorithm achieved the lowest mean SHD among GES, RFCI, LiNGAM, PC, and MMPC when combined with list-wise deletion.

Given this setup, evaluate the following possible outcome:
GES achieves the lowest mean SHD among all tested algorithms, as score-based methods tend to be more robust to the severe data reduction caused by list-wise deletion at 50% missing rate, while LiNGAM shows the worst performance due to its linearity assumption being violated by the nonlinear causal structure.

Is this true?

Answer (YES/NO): NO